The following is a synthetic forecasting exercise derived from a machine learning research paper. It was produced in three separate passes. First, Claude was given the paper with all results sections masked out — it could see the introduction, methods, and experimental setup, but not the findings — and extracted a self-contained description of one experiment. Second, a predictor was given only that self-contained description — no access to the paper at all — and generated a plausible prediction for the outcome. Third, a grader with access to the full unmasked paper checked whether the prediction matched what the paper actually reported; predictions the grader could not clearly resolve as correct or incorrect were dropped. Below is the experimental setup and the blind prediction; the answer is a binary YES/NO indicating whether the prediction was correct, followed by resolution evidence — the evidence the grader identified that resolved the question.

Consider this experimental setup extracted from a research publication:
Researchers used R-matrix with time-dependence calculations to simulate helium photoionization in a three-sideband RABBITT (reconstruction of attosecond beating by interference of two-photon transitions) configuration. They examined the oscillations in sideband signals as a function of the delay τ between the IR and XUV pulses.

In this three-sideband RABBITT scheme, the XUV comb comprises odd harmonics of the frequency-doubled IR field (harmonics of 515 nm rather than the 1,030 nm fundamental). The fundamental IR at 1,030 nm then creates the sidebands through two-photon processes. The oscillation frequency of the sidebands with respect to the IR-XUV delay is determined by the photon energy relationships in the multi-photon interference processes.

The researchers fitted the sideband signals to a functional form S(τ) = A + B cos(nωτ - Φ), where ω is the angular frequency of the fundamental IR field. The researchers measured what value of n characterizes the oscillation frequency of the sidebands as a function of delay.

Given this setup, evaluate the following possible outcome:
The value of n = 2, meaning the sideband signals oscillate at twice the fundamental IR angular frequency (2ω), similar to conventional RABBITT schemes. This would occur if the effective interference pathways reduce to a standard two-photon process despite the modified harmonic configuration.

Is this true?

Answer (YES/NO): NO